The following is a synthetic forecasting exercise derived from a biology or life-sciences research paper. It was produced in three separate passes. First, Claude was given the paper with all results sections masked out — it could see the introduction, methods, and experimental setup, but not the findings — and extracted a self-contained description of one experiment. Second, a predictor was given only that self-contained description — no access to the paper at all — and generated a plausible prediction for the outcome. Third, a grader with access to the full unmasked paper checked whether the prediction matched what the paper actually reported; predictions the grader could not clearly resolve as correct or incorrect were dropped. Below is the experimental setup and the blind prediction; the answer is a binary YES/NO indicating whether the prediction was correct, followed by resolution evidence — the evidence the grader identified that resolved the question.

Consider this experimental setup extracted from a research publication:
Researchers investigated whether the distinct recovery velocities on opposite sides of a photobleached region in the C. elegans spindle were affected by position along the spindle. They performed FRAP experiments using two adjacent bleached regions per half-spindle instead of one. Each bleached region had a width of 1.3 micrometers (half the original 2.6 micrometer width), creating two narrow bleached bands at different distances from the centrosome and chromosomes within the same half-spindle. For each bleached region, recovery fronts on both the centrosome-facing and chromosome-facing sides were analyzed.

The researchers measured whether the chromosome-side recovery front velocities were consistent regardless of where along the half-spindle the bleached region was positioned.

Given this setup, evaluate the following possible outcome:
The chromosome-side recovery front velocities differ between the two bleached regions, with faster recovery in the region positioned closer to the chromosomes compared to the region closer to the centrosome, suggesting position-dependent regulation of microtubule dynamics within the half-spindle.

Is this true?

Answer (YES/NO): YES